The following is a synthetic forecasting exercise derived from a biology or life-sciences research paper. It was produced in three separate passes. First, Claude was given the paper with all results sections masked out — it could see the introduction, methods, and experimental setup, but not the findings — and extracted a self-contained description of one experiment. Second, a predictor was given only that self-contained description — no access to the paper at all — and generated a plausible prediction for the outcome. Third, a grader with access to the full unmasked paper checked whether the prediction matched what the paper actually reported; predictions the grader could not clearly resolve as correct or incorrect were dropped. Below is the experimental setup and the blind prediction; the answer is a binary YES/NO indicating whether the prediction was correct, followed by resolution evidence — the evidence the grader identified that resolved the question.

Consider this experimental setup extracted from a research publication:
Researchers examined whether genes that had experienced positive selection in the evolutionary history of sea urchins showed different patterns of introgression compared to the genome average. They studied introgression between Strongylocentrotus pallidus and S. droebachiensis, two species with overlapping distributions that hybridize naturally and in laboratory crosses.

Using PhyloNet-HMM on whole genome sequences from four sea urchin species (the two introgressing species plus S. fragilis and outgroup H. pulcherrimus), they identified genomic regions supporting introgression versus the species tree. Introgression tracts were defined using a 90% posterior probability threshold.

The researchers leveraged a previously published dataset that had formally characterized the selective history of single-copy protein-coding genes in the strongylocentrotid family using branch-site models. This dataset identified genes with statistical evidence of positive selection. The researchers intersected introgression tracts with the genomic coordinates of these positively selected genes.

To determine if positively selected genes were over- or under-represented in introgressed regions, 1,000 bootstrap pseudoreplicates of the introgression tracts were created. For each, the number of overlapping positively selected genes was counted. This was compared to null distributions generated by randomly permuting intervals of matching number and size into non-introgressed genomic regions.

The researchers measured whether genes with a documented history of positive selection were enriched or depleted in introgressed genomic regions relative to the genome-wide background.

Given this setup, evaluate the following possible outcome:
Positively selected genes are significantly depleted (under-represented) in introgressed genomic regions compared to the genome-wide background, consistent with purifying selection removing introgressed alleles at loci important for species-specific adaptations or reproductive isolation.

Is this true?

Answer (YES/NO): YES